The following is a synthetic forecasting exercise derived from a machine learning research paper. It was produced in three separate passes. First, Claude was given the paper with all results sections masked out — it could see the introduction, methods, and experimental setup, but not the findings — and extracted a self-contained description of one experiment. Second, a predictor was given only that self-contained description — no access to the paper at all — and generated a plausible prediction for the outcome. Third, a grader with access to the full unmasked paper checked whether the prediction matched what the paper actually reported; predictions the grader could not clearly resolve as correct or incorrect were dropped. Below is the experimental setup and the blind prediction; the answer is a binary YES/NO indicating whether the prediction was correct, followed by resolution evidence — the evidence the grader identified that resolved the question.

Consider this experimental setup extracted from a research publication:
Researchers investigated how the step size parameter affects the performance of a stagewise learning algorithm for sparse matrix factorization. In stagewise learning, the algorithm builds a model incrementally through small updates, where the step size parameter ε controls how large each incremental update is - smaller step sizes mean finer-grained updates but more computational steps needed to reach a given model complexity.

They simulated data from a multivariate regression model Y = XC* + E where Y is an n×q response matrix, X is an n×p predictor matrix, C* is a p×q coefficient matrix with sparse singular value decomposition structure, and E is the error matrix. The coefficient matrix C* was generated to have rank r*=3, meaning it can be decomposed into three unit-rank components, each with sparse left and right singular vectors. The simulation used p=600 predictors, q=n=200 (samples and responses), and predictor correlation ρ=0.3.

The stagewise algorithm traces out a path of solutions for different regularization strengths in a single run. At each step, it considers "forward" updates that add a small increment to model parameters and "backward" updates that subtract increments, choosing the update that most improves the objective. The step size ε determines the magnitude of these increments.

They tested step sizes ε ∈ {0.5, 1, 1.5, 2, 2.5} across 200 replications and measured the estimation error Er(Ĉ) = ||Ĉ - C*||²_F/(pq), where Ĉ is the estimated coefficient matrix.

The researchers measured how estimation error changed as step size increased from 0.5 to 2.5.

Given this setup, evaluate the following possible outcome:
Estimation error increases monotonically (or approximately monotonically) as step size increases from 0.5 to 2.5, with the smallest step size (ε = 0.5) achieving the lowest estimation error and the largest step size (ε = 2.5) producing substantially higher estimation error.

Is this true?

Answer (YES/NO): NO